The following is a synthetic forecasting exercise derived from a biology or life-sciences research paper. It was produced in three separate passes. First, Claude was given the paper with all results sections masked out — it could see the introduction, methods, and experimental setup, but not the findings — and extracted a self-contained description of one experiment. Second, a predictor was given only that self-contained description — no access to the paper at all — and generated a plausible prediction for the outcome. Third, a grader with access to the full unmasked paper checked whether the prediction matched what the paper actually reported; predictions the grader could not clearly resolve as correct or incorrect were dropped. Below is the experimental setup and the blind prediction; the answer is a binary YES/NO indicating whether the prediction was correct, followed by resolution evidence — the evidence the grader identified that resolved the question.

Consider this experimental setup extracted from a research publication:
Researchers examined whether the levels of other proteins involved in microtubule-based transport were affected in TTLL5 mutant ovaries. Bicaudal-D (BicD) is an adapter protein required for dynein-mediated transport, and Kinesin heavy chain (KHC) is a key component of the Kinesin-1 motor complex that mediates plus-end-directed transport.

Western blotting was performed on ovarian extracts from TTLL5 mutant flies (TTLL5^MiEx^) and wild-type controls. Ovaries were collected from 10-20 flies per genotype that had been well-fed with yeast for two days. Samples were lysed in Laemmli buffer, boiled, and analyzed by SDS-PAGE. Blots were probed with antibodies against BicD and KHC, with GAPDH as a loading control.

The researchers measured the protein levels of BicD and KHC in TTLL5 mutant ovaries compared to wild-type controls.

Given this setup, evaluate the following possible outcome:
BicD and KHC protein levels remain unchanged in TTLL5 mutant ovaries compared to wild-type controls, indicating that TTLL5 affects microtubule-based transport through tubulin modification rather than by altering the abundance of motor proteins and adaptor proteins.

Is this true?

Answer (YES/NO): YES